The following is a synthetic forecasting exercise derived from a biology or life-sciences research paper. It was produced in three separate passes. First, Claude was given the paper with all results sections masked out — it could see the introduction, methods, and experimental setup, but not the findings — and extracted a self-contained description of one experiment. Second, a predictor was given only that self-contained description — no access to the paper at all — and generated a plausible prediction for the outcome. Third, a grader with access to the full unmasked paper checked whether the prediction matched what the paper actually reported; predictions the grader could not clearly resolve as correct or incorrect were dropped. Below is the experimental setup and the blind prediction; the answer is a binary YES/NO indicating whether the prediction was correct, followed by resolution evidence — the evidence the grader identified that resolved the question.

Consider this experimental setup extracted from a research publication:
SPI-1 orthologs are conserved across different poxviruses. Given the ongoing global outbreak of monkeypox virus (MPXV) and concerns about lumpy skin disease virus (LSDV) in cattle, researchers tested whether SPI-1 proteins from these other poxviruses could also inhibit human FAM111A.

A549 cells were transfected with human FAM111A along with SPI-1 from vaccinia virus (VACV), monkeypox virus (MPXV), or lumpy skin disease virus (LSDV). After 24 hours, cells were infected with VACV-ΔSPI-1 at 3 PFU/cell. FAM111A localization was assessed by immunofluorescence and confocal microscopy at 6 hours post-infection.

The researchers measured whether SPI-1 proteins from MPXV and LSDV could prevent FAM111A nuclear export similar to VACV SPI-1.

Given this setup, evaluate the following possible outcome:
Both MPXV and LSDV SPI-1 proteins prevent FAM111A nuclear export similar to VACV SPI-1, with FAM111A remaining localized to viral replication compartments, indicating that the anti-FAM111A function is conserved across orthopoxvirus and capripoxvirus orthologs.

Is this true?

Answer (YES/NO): NO